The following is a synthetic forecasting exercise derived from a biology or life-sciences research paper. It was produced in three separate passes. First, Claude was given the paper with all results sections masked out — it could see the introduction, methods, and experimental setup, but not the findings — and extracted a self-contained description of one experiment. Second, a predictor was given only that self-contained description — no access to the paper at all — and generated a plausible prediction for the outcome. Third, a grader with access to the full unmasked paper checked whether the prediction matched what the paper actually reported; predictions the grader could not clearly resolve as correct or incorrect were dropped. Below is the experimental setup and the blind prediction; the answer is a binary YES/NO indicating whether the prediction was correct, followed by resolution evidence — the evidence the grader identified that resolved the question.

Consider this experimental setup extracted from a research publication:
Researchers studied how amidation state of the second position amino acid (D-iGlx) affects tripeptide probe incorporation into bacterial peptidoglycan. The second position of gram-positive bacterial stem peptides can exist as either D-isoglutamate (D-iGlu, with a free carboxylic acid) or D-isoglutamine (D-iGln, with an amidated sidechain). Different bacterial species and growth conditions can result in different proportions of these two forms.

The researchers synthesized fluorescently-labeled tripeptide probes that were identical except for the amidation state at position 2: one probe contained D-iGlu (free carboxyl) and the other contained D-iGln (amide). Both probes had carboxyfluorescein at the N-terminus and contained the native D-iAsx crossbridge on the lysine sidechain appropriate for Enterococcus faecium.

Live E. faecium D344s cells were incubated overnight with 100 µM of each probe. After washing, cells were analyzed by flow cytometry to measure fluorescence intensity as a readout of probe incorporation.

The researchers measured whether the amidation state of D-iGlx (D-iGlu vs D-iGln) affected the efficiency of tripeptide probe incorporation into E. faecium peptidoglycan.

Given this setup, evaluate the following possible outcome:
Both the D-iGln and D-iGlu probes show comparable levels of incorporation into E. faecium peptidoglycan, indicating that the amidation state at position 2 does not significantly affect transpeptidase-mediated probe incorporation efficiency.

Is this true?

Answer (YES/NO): NO